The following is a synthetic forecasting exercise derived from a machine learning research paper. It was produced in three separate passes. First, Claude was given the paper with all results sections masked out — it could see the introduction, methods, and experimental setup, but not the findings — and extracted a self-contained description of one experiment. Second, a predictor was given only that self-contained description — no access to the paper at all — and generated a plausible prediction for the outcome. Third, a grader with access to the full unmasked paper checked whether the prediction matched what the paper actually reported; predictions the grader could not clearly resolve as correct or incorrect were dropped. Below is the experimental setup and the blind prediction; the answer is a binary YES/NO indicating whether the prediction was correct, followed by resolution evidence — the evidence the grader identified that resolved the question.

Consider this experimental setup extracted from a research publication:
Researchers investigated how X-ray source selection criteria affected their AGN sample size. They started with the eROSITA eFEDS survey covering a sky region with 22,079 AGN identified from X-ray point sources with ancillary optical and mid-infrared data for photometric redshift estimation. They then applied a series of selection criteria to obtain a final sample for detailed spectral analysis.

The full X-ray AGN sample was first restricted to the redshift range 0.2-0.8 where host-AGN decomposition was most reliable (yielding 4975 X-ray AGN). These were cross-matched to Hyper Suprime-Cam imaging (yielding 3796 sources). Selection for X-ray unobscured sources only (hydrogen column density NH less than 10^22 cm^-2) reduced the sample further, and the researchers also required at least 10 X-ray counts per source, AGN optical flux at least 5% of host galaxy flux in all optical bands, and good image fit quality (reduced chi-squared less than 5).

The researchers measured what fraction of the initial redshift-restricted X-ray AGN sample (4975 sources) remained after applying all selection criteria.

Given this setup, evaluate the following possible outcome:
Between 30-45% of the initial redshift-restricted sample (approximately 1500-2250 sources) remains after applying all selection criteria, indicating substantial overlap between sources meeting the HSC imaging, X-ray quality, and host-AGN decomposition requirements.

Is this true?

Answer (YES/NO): NO